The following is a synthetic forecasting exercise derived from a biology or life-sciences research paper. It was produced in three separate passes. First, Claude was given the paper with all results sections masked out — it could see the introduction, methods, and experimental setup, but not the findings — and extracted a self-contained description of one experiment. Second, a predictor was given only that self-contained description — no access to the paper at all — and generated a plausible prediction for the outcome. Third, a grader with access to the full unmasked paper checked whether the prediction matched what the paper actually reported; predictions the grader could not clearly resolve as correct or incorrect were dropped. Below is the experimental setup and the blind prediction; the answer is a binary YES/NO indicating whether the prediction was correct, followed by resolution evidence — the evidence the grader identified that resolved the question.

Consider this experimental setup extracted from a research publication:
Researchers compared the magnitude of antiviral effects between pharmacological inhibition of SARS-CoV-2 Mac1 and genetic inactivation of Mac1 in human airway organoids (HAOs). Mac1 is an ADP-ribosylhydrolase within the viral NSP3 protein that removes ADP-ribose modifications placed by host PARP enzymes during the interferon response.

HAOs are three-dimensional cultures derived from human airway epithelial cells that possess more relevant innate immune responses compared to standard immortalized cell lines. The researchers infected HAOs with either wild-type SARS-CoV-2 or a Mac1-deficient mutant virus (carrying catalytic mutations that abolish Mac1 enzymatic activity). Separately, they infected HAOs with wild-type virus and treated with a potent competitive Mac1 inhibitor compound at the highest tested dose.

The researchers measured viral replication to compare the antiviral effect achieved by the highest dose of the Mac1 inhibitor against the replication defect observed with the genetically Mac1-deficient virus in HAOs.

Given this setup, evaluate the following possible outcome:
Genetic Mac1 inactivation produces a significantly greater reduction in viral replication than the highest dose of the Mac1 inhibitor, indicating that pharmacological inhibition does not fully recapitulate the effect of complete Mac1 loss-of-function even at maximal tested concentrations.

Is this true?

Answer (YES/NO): YES